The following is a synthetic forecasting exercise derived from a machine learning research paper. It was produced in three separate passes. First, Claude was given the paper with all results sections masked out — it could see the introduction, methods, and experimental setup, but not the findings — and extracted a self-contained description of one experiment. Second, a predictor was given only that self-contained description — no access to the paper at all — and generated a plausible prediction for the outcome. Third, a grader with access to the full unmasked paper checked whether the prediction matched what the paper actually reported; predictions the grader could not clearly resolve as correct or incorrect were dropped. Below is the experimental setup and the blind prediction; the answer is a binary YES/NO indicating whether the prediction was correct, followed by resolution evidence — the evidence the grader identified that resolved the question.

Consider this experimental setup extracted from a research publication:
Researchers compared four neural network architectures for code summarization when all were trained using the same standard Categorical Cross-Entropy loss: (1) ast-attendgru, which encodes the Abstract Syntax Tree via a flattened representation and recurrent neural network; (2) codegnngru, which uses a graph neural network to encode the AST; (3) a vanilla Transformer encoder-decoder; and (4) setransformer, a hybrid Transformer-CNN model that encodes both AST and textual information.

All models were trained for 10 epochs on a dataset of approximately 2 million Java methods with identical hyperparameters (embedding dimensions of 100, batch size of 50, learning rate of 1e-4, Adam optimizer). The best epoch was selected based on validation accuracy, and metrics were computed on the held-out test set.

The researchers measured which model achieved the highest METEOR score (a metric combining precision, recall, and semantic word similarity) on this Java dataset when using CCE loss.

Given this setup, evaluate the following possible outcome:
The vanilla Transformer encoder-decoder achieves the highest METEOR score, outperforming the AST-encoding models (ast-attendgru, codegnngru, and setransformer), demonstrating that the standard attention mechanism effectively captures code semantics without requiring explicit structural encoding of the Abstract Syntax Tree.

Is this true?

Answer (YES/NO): YES